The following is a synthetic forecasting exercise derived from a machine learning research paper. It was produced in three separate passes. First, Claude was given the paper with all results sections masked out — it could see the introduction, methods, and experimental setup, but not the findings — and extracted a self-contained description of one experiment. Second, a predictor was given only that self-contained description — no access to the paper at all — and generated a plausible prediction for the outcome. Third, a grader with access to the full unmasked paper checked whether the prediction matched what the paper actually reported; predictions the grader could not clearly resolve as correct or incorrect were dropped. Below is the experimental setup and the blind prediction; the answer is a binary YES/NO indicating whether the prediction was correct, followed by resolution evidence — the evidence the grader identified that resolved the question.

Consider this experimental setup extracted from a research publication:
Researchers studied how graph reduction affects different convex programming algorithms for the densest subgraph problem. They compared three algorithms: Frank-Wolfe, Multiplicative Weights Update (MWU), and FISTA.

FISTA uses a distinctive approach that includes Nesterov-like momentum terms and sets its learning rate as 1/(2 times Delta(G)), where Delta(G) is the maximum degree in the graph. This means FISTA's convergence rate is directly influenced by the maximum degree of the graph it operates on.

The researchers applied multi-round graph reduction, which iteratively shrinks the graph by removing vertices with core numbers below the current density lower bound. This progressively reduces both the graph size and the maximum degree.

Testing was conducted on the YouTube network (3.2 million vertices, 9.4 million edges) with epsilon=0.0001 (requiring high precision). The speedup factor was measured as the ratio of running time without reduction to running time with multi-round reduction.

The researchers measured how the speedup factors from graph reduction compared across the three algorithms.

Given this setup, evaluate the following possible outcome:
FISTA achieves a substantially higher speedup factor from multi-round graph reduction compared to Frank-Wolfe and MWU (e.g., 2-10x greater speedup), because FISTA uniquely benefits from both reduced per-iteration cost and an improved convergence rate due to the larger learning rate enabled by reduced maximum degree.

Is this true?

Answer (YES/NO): NO